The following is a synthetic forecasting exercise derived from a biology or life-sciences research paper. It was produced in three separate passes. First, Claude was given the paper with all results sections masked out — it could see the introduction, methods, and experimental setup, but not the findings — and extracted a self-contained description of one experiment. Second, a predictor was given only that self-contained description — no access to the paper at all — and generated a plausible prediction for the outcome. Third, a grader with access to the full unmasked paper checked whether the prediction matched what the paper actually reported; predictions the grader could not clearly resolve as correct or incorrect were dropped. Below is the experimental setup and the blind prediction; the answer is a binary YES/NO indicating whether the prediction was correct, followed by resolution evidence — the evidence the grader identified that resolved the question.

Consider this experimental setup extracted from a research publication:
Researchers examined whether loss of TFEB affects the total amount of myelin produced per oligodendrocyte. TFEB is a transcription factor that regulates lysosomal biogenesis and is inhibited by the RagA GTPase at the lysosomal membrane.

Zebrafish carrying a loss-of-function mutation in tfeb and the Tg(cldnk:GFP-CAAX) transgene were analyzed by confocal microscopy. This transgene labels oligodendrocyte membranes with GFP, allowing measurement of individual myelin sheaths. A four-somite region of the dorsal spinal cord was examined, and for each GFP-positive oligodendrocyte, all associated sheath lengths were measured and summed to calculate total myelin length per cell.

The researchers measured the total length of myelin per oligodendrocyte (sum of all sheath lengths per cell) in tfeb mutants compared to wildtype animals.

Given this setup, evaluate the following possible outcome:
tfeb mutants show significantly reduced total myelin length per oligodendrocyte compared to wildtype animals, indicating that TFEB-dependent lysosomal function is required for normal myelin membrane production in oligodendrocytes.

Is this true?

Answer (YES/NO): NO